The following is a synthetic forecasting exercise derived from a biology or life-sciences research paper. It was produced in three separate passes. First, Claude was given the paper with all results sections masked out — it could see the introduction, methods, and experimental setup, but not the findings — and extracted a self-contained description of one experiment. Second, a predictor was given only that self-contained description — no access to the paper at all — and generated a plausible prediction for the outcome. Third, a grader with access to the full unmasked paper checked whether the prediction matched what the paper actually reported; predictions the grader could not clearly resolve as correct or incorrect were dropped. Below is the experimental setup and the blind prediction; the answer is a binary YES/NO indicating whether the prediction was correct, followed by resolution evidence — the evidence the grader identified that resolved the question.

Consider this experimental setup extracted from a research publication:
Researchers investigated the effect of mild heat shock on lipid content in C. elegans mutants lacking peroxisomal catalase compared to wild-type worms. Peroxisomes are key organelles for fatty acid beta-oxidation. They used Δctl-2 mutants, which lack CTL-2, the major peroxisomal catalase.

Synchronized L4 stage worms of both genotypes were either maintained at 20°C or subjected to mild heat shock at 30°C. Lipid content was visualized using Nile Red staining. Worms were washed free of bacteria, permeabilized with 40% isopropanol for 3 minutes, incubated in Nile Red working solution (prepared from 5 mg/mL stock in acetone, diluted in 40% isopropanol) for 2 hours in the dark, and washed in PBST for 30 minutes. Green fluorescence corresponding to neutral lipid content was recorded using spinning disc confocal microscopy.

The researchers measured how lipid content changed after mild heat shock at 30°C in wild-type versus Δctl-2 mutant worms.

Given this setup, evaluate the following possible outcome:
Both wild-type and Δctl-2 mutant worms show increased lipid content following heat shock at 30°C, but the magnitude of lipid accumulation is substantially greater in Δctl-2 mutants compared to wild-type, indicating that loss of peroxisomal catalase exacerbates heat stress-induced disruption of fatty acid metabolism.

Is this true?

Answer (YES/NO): NO